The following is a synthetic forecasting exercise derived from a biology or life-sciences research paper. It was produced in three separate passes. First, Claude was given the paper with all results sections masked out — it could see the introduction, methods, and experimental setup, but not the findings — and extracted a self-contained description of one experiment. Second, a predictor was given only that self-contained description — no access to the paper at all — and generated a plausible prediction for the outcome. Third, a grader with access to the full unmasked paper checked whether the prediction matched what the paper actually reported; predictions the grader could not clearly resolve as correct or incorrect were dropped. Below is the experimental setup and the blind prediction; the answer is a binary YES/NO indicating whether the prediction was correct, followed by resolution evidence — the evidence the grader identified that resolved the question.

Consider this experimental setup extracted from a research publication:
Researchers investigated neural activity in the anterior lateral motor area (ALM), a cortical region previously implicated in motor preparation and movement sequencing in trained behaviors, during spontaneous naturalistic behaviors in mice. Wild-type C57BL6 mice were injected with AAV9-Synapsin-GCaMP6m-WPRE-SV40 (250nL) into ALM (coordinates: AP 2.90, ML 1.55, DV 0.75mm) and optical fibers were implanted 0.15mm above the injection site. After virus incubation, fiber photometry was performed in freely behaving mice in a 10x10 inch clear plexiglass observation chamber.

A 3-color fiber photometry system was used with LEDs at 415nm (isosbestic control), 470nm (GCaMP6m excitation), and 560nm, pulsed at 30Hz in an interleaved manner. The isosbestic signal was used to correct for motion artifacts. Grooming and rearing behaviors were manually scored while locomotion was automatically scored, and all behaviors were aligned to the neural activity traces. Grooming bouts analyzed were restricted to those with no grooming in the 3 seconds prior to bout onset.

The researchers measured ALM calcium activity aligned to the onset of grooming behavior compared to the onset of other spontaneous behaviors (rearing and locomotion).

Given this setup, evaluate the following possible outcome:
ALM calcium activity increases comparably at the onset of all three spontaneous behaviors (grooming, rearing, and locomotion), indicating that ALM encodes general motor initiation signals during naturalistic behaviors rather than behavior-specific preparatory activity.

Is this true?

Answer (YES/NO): NO